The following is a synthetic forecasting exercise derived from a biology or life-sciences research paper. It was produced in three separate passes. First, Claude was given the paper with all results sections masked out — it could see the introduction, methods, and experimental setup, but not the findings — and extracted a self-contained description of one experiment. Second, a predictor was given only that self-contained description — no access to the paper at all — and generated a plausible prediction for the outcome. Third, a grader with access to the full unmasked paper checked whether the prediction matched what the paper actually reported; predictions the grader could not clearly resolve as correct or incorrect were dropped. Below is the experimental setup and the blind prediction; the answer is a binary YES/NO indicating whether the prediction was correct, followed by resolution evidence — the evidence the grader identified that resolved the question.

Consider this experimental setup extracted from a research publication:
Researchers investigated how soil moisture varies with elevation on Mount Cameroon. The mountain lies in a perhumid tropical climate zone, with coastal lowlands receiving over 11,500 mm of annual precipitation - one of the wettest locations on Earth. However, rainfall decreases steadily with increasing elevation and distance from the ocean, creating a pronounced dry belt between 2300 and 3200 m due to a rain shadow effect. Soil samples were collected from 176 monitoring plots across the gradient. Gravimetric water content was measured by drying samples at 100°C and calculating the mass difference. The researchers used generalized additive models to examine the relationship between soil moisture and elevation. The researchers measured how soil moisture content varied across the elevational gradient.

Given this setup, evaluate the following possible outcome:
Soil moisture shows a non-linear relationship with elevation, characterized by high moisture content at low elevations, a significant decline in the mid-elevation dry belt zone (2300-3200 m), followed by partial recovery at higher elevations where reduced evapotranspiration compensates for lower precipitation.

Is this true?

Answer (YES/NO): NO